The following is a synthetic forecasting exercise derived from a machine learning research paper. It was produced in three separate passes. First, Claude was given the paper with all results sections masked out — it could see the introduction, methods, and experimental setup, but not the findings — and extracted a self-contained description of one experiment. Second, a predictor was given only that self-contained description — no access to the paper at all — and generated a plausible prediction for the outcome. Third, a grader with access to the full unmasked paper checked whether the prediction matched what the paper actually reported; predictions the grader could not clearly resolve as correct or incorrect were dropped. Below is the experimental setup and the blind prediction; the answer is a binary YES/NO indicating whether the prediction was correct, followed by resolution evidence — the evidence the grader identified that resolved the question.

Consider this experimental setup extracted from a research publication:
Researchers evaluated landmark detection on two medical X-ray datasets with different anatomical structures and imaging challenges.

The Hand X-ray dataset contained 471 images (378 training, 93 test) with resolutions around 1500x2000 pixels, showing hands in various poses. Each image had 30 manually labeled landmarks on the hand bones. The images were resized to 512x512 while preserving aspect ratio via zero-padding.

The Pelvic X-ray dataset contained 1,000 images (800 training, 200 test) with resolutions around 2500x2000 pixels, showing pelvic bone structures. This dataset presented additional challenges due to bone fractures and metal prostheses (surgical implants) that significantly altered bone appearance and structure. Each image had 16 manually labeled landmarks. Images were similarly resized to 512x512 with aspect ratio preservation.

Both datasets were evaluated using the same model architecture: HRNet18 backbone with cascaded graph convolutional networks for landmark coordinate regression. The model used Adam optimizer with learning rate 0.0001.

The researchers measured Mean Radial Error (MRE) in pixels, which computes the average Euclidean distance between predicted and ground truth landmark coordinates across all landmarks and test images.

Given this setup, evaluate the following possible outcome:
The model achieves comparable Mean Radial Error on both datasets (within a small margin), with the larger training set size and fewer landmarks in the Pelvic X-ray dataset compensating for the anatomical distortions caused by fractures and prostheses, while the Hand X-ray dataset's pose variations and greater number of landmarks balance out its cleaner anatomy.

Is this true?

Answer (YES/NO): NO